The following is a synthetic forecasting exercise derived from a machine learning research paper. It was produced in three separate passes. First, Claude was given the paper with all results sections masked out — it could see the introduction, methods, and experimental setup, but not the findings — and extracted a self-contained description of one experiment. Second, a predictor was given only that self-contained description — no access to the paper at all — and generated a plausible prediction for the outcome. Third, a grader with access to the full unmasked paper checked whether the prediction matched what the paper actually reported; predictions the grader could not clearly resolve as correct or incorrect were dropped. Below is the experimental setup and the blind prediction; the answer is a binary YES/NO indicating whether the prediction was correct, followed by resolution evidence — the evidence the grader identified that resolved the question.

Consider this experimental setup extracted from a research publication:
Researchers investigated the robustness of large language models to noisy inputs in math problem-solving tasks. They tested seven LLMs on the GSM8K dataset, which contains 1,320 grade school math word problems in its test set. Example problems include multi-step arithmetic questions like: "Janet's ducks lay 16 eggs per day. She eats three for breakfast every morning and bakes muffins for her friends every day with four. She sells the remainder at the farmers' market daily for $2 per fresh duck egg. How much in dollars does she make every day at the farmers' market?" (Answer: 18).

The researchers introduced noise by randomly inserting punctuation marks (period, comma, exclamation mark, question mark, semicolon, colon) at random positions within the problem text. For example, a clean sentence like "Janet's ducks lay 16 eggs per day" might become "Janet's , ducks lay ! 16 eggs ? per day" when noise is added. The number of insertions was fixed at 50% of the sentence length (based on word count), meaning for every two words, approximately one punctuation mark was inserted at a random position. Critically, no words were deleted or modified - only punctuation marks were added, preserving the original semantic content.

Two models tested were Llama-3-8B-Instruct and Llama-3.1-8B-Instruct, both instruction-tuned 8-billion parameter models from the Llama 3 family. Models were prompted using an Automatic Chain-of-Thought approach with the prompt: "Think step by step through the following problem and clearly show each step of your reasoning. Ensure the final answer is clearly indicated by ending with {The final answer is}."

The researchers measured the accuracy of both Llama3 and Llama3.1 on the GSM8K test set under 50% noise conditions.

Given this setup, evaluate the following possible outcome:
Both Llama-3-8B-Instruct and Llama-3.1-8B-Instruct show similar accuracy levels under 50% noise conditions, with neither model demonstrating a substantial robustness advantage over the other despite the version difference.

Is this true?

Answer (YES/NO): NO